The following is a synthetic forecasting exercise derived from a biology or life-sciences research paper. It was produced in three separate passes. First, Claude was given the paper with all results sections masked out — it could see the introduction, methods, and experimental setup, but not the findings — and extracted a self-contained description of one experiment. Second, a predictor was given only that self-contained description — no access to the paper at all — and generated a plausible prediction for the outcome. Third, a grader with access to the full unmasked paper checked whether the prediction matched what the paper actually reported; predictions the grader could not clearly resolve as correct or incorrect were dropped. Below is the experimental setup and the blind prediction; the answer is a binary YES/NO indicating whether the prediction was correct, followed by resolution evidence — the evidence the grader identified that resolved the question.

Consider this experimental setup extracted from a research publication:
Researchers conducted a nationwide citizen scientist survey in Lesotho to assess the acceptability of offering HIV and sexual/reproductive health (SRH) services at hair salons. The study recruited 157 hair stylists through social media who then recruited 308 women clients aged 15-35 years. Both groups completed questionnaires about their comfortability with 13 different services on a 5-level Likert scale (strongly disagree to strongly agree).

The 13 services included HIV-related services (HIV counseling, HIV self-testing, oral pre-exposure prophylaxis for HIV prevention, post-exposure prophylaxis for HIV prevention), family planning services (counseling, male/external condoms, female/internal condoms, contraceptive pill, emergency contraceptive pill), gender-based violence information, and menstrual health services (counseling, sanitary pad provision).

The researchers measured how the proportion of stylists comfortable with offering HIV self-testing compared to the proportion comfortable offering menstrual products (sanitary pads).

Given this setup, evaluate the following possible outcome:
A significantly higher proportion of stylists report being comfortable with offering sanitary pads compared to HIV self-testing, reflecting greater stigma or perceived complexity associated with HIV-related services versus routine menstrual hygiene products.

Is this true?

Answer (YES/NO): NO